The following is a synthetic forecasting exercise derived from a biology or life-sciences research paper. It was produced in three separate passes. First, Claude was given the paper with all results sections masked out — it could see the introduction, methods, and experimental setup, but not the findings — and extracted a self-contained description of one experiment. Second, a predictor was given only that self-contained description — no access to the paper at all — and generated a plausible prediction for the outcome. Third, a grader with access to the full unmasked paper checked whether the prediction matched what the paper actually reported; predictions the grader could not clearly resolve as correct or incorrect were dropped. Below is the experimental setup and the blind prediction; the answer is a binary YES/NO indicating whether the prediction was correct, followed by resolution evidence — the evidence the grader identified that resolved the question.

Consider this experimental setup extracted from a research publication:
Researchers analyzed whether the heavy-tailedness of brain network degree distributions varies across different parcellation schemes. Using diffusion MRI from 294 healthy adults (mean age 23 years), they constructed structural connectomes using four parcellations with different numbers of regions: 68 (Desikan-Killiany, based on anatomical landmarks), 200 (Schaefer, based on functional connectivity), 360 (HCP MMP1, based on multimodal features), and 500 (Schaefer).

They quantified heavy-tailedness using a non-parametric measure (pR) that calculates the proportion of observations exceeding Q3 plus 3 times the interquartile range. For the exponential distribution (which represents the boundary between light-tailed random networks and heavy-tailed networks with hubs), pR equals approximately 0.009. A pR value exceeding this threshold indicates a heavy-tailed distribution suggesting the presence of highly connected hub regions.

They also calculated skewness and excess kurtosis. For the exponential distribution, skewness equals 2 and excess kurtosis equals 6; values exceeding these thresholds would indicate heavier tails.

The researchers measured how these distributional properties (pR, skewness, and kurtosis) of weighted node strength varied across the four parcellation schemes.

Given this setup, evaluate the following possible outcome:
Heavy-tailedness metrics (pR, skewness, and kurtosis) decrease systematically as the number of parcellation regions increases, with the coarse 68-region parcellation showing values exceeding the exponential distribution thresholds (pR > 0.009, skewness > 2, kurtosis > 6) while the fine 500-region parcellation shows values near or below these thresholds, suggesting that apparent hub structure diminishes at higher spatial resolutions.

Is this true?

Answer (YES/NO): NO